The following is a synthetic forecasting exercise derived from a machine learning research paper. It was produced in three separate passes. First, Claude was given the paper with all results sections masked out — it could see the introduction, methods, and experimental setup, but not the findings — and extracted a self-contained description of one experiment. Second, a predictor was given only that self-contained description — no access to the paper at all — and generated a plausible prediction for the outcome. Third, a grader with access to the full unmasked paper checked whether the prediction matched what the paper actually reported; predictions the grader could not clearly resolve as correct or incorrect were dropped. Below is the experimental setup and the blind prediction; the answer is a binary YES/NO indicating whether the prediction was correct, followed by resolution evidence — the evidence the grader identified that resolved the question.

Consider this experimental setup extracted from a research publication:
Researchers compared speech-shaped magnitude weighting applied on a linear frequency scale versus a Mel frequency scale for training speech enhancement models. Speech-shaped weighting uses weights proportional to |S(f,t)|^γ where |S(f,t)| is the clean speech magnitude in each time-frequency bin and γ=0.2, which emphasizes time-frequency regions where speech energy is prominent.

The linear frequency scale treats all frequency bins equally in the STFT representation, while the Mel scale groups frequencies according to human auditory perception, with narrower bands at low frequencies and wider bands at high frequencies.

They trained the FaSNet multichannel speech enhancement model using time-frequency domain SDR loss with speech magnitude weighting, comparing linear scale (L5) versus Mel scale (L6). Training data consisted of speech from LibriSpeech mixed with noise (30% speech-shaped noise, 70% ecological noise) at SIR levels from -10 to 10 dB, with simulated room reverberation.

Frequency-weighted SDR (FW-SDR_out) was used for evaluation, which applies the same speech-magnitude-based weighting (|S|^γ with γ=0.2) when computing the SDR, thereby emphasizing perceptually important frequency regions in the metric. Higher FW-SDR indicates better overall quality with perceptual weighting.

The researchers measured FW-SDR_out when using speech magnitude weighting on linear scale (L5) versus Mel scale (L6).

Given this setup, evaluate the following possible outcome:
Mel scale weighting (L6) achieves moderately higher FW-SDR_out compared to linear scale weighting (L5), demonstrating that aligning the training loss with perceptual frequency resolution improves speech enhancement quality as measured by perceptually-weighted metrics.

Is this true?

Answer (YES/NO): YES